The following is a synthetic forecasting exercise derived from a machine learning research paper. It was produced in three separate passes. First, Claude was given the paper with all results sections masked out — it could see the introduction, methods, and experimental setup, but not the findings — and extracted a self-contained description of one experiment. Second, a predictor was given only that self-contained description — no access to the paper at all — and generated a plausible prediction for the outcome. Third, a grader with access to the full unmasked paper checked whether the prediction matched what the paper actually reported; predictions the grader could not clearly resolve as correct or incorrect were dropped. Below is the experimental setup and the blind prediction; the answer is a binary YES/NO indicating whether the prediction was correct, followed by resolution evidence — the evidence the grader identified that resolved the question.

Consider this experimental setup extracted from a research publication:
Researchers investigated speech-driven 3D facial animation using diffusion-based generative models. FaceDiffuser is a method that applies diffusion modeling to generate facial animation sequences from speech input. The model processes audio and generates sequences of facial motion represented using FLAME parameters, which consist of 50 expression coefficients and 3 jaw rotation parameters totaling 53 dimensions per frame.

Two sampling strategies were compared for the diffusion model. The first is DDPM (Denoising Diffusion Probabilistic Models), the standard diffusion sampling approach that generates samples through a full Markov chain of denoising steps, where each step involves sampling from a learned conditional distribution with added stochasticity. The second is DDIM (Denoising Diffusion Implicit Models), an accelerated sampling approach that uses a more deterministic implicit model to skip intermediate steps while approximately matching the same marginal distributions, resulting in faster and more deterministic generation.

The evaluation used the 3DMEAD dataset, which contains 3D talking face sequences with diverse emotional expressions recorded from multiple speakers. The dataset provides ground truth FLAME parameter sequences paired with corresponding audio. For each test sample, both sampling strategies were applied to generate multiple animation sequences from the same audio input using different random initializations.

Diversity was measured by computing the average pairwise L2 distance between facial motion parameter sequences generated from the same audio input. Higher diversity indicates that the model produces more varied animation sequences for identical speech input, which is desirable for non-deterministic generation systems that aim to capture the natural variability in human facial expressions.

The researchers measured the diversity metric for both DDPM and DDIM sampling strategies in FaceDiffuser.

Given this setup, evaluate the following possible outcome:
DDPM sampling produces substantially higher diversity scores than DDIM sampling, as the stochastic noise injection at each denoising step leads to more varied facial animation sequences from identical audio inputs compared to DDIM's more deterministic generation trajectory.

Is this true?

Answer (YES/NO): NO